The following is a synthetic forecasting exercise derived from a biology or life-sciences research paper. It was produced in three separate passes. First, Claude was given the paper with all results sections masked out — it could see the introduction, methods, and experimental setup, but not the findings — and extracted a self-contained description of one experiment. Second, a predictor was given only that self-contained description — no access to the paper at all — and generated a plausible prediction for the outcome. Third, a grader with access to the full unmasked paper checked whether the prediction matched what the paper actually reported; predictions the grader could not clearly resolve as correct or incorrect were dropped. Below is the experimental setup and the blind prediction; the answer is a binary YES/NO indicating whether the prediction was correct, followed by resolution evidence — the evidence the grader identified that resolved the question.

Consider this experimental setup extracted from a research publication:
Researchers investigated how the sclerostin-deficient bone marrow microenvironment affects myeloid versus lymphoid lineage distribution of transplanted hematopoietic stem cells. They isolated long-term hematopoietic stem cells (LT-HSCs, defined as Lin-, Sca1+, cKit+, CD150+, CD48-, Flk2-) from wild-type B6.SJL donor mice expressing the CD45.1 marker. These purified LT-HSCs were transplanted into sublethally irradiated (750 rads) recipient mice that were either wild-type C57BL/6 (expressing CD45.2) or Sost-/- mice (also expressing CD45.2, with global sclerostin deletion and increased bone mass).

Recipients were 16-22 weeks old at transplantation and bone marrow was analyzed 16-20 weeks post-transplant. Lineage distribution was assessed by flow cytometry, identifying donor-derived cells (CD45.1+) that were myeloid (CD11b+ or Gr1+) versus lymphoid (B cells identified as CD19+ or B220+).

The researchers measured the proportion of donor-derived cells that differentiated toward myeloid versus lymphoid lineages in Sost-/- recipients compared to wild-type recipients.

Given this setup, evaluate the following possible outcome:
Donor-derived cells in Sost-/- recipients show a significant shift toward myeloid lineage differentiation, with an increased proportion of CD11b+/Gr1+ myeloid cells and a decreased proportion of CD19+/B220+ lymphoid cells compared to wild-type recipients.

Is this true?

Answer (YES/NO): YES